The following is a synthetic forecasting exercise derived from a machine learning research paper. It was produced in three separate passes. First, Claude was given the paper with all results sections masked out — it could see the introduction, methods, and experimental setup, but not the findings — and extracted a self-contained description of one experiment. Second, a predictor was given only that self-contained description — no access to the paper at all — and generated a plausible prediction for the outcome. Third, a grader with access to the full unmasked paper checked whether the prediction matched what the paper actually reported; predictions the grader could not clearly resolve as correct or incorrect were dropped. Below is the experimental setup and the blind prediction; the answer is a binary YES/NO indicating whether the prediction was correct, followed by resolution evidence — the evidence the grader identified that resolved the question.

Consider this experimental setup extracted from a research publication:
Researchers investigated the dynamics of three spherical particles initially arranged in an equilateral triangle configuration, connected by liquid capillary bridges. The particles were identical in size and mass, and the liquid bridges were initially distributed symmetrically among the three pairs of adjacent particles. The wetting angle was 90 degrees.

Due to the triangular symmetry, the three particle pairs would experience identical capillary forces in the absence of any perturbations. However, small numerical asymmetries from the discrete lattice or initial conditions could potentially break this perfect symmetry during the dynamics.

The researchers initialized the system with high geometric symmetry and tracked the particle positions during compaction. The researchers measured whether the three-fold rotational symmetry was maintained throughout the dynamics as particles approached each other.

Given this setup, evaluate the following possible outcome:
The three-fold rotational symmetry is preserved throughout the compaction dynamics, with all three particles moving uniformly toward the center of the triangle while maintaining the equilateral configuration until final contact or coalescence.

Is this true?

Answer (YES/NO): YES